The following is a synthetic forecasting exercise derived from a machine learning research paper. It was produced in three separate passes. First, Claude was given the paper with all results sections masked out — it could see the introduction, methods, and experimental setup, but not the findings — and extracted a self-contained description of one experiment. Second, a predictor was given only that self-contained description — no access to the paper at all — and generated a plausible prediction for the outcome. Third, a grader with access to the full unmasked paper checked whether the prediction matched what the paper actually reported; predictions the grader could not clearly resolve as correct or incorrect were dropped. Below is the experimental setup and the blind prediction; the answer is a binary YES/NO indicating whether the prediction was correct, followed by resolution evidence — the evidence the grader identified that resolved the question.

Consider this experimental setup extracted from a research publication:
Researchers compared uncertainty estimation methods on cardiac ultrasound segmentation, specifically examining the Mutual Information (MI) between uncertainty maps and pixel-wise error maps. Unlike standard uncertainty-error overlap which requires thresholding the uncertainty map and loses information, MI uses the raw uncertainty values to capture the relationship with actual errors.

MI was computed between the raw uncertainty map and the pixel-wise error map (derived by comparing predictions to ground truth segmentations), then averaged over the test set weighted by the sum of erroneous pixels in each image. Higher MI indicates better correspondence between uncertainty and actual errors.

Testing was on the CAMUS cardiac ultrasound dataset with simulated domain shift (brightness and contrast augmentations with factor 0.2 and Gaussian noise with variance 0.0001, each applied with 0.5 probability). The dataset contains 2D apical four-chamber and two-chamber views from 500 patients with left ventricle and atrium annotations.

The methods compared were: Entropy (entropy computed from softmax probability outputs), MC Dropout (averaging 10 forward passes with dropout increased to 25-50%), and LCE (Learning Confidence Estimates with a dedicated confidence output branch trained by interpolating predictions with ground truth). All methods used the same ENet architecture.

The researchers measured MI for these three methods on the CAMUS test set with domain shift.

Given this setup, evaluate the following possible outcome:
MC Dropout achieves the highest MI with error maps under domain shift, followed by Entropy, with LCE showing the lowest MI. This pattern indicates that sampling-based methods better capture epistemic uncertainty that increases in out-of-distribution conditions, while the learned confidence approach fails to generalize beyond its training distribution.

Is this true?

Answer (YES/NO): NO